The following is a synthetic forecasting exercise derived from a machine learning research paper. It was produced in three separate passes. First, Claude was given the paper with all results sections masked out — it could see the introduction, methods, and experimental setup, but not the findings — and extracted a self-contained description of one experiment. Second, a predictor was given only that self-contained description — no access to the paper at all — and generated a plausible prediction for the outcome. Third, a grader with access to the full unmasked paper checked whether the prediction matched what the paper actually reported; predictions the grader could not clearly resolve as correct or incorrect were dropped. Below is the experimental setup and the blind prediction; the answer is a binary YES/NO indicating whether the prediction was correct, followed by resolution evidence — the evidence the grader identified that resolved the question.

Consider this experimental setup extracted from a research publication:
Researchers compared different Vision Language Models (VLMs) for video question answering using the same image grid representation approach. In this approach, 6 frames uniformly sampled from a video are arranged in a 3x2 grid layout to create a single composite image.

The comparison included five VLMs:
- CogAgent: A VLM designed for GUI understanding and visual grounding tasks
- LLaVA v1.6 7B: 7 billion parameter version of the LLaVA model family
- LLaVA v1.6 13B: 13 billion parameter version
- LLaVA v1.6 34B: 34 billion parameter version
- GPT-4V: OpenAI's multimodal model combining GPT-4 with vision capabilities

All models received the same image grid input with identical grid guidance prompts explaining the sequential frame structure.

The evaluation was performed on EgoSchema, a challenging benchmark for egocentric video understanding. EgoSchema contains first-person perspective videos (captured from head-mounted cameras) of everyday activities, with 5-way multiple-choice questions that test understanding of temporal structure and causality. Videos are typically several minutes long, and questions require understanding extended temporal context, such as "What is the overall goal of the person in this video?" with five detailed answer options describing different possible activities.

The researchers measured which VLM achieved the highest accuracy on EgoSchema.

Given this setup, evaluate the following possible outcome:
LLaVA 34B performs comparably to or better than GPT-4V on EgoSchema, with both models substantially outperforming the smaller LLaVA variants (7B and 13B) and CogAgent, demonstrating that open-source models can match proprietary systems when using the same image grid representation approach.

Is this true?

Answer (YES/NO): NO